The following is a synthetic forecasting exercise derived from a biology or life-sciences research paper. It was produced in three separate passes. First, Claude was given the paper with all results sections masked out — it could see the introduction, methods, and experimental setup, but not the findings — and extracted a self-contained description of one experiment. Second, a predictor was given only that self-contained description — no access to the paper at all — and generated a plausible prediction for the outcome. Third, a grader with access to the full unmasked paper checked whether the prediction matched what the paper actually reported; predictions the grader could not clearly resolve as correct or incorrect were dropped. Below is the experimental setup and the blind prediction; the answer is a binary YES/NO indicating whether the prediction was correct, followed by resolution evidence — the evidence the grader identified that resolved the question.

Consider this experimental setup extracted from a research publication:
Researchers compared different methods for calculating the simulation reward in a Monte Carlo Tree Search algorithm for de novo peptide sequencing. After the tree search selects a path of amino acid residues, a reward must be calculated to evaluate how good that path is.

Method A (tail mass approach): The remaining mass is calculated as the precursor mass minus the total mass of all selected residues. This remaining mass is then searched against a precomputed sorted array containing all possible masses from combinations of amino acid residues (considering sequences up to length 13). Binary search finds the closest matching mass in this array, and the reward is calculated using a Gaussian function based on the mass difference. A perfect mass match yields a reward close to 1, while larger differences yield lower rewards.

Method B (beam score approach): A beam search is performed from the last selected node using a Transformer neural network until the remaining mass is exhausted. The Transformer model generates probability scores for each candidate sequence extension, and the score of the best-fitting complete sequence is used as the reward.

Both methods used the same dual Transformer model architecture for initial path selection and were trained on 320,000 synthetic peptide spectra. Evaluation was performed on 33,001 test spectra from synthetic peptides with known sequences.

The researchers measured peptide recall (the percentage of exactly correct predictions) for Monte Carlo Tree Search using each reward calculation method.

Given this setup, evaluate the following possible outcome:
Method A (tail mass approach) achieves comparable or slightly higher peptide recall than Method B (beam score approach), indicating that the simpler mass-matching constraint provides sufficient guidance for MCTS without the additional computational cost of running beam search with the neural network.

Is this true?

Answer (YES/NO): YES